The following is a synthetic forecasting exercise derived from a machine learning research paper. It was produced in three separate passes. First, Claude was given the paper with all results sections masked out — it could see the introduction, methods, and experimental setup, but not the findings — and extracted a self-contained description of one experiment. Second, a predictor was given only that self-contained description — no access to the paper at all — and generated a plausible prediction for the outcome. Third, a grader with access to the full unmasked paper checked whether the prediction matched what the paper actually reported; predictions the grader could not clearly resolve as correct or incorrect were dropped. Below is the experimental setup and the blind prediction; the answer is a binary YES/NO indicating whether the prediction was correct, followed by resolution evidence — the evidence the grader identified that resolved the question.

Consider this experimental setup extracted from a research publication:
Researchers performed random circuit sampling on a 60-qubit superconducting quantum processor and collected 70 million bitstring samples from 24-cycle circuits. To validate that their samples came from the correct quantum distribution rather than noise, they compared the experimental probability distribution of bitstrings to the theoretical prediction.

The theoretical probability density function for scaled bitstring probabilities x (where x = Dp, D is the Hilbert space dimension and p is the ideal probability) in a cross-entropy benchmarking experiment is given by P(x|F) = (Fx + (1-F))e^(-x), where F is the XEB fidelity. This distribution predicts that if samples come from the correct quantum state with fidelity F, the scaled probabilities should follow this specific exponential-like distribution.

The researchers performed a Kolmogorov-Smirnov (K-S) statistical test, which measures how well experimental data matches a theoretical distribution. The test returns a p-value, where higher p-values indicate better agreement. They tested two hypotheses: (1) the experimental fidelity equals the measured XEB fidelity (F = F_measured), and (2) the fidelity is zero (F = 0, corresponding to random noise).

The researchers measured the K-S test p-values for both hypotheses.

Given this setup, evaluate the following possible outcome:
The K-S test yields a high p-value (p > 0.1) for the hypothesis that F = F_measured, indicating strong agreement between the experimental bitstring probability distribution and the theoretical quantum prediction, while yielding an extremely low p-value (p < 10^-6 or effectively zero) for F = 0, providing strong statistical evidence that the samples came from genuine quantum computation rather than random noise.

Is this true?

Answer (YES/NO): NO